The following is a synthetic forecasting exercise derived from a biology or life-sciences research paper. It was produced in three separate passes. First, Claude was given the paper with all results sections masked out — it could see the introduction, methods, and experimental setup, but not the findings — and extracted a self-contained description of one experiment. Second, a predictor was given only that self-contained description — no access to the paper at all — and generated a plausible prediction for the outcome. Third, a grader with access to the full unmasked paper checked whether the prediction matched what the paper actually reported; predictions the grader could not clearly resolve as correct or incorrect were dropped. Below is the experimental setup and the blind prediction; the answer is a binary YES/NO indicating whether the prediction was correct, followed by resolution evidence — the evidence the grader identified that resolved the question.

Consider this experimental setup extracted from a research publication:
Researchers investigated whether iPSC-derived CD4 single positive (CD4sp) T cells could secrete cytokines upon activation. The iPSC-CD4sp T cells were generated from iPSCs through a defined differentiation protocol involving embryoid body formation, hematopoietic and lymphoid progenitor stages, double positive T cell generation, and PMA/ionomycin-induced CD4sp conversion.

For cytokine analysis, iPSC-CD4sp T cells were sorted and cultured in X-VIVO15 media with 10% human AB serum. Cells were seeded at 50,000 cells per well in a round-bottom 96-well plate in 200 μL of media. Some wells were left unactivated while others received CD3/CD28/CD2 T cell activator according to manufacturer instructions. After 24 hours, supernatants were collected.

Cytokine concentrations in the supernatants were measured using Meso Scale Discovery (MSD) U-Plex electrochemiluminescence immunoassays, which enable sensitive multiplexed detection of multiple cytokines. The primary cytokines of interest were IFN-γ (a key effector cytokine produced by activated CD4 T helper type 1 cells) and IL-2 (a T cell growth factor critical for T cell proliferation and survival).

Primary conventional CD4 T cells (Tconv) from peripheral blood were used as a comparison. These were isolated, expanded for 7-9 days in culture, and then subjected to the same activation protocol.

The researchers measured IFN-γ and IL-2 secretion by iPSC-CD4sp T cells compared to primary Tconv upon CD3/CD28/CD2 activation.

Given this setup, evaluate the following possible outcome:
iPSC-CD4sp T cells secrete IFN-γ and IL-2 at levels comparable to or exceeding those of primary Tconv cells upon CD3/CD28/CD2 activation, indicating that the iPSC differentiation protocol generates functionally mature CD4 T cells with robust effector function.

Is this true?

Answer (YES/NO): NO